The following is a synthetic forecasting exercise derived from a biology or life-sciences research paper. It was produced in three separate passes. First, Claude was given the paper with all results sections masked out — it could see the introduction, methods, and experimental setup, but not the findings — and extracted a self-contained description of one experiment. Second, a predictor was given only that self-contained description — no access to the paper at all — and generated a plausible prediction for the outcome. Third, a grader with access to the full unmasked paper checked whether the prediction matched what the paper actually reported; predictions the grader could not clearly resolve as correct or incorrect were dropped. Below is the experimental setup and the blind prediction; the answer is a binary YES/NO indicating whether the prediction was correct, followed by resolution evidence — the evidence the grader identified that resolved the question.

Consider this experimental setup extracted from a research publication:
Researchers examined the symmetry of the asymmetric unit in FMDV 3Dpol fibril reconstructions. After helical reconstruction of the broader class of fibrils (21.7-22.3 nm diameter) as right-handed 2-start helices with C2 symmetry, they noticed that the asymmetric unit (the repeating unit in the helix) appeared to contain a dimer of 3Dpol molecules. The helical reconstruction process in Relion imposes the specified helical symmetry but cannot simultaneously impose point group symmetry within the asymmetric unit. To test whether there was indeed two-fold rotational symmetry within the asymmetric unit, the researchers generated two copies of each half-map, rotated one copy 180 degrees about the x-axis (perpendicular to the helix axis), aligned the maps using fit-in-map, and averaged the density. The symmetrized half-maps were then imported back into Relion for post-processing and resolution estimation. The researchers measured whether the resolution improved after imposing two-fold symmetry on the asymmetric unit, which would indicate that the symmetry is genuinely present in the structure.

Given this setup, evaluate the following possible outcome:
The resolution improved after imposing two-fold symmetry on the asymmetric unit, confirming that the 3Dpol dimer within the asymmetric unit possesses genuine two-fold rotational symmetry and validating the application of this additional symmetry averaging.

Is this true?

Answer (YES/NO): YES